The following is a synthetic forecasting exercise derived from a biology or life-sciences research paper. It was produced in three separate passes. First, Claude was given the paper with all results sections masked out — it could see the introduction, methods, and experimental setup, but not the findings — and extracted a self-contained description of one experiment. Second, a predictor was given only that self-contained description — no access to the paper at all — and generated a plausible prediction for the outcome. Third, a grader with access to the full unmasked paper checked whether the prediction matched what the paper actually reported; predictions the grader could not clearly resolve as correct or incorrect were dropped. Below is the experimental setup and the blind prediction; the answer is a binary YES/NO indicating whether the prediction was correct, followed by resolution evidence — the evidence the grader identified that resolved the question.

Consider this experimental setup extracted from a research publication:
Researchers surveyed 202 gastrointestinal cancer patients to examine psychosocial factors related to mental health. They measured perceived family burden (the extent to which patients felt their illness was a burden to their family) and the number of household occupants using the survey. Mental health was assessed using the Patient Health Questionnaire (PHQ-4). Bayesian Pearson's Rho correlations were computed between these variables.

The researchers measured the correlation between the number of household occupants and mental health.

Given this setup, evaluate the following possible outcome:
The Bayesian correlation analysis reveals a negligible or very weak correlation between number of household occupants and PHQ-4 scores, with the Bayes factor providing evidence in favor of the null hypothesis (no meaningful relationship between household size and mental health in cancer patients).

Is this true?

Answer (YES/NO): NO